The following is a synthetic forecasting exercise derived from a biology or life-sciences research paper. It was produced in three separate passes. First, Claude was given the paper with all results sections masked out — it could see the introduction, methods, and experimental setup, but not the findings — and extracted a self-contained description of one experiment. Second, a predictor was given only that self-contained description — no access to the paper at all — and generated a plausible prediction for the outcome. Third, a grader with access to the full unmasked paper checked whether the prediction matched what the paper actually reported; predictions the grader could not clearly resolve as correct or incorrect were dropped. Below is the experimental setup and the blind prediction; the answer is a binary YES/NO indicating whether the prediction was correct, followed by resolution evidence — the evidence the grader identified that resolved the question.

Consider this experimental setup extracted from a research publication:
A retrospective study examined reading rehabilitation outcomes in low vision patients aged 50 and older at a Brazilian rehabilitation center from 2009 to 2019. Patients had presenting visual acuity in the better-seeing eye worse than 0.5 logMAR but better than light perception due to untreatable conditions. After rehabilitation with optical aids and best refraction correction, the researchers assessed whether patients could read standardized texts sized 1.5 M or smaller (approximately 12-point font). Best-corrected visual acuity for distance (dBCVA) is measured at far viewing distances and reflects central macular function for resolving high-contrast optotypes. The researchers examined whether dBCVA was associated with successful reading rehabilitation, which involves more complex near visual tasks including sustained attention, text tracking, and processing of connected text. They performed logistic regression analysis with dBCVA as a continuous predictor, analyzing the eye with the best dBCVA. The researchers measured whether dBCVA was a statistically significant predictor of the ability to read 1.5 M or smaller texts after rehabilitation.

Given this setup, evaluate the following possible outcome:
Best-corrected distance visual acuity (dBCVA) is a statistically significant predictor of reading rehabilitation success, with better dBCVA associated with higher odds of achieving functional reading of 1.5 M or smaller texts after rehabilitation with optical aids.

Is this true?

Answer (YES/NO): YES